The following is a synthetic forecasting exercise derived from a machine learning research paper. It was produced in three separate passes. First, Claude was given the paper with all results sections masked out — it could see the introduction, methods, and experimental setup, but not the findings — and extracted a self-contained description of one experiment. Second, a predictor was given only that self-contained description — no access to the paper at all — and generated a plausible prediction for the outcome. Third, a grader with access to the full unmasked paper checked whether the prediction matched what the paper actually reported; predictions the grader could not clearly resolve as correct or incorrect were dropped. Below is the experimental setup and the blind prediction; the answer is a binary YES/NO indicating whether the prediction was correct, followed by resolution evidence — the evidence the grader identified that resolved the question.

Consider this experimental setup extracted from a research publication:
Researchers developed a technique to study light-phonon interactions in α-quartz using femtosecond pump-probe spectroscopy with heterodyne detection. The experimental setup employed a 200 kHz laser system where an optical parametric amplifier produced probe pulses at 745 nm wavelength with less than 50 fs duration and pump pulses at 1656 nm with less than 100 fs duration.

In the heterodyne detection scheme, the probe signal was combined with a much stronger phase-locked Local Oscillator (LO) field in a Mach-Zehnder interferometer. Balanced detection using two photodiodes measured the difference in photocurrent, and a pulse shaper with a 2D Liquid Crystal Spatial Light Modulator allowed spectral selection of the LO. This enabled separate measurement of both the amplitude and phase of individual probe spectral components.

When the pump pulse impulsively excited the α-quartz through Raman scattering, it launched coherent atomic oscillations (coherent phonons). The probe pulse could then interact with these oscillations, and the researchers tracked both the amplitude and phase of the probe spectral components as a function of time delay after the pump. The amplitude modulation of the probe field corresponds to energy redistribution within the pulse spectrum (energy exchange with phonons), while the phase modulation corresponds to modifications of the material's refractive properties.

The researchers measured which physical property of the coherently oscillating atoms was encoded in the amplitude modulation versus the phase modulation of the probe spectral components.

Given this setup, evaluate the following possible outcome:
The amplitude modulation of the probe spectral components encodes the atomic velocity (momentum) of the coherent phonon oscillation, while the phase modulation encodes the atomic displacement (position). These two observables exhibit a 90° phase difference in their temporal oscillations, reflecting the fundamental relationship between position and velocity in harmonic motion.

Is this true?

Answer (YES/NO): YES